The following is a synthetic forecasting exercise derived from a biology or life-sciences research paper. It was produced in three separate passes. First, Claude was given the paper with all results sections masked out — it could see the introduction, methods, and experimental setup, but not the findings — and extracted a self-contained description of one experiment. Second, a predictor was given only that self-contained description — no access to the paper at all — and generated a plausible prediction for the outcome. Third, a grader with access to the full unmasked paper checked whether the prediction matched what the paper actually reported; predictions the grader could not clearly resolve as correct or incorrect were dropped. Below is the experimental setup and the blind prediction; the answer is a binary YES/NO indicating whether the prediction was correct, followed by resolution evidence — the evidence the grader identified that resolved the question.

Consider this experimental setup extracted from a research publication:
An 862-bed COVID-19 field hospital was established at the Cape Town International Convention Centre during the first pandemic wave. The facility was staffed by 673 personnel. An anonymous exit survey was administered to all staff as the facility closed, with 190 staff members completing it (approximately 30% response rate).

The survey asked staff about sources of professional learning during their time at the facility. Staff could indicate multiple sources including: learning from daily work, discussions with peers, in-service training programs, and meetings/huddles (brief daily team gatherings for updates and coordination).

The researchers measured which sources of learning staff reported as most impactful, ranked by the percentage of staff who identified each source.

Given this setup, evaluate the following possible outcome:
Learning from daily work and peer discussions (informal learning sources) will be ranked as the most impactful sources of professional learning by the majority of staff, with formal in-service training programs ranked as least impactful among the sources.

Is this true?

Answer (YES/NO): NO